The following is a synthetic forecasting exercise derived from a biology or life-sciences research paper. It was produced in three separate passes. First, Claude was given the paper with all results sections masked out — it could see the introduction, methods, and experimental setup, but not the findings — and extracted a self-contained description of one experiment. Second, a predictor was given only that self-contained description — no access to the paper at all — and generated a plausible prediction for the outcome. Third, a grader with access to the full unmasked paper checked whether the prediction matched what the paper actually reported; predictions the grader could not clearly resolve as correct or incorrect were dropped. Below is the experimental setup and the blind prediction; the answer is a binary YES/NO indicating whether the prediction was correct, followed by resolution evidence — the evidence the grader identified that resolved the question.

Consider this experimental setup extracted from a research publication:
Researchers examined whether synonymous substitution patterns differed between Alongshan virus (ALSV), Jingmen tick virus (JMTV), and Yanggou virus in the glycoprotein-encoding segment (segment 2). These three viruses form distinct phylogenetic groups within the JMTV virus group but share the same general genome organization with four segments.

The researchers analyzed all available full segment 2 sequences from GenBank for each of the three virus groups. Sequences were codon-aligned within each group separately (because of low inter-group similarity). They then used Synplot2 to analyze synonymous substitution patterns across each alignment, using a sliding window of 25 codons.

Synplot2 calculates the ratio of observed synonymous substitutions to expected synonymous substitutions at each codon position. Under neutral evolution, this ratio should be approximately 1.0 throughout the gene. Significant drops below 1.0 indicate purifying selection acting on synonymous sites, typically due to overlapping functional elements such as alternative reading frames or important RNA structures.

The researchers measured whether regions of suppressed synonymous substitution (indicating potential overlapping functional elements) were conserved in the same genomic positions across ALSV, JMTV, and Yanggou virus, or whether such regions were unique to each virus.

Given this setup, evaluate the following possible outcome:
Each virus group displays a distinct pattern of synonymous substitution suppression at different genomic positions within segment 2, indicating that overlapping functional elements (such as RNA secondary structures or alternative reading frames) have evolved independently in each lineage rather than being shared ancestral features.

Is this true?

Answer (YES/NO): NO